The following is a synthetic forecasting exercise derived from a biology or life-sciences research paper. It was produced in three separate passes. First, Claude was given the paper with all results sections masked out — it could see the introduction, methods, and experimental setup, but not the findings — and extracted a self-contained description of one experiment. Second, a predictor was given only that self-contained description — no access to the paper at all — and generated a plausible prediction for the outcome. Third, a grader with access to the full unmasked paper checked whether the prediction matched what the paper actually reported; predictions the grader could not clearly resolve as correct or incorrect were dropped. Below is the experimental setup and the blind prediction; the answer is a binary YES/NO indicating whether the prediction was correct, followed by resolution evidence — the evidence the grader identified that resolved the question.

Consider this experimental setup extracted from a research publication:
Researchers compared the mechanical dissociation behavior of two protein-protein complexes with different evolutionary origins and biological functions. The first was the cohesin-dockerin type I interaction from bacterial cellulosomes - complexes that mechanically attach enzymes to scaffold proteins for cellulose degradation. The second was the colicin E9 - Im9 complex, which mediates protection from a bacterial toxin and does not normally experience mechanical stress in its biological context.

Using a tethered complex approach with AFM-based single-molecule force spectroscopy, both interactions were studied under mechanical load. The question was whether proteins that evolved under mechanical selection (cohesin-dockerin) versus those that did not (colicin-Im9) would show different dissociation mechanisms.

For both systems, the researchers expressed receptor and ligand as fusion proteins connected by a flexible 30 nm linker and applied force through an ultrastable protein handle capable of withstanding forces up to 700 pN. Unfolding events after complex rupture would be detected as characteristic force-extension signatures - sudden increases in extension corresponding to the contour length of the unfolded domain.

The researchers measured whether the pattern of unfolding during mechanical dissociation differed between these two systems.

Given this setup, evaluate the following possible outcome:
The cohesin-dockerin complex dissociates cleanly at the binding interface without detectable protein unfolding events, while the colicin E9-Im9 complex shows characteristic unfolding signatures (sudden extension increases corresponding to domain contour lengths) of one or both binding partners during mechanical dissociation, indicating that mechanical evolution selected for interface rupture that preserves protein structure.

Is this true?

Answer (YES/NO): NO